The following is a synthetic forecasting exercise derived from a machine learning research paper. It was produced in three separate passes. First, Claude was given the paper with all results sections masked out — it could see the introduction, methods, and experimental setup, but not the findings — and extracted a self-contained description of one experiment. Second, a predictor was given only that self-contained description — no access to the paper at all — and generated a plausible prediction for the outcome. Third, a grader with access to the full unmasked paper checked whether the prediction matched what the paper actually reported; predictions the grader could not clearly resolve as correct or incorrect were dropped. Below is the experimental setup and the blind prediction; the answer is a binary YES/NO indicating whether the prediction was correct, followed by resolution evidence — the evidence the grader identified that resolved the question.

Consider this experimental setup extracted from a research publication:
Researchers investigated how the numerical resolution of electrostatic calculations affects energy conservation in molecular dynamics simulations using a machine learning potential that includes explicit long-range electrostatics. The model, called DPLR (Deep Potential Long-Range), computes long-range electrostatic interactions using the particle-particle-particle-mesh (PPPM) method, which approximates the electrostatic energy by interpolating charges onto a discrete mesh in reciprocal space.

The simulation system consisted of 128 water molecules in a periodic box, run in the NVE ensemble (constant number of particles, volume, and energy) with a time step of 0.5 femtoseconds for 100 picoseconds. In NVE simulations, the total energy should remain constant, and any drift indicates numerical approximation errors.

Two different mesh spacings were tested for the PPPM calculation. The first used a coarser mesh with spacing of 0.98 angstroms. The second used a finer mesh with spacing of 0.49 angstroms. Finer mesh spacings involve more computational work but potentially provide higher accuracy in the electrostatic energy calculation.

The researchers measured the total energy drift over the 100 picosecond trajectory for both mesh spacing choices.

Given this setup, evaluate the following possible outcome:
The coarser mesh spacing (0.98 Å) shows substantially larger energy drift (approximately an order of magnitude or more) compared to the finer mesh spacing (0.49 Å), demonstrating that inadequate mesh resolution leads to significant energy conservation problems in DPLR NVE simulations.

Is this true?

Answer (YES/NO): NO